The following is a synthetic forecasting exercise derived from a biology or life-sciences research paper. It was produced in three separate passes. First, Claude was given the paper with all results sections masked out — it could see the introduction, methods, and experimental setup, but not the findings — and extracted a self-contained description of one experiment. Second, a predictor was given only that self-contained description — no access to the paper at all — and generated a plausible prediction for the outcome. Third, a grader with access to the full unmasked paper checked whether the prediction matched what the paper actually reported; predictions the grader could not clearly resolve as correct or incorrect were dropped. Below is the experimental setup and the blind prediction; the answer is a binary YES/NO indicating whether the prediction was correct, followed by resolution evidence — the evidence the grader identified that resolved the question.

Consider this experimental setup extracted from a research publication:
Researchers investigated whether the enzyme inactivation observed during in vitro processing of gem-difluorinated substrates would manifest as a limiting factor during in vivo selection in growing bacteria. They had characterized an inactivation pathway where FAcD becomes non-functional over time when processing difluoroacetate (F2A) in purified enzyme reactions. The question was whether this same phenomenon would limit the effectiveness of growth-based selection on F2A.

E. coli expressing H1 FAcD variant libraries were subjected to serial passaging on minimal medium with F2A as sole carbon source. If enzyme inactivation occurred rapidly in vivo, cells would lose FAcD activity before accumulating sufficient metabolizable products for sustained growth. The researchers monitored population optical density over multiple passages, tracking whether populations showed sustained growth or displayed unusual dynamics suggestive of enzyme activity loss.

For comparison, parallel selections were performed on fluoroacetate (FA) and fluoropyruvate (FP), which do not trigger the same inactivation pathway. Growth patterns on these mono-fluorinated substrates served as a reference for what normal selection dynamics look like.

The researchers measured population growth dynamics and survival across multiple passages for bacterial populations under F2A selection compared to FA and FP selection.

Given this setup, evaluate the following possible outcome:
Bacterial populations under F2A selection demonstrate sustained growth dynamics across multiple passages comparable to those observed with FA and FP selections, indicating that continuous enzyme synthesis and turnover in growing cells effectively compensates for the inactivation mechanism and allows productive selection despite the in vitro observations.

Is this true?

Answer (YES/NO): NO